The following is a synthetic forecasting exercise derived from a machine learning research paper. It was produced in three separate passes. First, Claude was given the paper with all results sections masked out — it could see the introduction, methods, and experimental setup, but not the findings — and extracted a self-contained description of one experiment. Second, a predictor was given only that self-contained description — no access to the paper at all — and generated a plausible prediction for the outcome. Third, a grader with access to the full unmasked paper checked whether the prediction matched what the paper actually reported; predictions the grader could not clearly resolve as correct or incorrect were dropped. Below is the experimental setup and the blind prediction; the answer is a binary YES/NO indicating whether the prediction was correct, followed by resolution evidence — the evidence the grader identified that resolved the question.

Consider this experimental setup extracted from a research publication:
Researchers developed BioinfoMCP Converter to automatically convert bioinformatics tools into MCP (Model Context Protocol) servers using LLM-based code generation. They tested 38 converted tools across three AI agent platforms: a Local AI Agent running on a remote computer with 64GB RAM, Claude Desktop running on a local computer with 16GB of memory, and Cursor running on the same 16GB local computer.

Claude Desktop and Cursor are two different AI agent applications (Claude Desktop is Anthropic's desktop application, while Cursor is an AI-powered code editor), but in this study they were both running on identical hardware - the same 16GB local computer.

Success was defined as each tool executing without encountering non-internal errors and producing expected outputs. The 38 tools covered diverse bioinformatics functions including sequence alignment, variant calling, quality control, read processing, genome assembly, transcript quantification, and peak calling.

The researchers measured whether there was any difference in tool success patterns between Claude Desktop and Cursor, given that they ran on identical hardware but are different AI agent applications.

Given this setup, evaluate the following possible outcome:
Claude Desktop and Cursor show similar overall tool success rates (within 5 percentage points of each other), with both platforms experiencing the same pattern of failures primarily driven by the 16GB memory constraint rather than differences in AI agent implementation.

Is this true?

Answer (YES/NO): NO